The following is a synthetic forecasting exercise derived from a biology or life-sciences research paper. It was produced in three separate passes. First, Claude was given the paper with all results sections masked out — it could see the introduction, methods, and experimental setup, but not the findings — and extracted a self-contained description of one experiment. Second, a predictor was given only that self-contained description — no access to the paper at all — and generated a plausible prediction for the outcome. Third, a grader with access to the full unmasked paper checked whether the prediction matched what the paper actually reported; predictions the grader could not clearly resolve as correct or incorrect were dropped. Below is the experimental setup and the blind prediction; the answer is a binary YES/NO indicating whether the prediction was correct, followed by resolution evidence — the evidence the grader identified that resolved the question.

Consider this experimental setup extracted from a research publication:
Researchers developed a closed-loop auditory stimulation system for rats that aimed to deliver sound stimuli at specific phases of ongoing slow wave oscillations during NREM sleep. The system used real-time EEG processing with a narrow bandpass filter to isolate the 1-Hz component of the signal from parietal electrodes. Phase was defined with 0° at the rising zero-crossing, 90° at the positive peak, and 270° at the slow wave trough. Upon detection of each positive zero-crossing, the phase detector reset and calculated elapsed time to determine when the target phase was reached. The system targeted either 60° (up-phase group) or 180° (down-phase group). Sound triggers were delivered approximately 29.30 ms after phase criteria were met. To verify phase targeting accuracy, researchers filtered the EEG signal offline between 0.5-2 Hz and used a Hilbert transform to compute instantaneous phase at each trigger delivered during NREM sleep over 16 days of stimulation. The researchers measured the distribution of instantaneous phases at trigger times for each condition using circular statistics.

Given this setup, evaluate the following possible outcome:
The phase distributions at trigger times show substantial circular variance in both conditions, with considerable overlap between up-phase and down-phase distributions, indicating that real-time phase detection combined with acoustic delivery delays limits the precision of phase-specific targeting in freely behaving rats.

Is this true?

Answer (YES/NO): NO